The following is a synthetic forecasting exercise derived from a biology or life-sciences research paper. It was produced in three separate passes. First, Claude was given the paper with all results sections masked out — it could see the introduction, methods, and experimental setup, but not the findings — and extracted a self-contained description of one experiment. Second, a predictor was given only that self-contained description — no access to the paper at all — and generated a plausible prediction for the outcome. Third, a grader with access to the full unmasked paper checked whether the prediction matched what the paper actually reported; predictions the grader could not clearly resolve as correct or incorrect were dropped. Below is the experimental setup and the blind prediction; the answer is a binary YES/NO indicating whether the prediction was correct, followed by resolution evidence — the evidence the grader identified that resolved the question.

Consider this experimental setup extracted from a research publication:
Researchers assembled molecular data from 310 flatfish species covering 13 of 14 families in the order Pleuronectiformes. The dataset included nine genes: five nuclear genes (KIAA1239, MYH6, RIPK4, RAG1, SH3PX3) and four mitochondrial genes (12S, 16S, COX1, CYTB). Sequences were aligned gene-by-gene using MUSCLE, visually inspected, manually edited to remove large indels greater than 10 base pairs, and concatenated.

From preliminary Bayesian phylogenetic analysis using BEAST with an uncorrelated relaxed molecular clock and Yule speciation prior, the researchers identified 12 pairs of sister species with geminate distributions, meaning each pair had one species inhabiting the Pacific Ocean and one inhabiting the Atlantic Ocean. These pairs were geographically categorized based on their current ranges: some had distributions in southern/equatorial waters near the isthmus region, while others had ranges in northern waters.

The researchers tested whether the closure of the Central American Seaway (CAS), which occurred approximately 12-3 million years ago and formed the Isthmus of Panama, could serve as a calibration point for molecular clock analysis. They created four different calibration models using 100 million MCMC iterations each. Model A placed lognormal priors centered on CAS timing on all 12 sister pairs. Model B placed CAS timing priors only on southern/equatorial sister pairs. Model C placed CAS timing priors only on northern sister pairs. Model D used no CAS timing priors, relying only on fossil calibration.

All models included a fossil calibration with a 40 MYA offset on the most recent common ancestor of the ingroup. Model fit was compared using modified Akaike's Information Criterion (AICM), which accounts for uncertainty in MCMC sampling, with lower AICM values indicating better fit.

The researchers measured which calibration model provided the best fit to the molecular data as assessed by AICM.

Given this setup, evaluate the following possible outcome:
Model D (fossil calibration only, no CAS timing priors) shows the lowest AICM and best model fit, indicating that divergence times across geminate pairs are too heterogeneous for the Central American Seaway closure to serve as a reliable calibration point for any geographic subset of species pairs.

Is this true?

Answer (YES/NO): NO